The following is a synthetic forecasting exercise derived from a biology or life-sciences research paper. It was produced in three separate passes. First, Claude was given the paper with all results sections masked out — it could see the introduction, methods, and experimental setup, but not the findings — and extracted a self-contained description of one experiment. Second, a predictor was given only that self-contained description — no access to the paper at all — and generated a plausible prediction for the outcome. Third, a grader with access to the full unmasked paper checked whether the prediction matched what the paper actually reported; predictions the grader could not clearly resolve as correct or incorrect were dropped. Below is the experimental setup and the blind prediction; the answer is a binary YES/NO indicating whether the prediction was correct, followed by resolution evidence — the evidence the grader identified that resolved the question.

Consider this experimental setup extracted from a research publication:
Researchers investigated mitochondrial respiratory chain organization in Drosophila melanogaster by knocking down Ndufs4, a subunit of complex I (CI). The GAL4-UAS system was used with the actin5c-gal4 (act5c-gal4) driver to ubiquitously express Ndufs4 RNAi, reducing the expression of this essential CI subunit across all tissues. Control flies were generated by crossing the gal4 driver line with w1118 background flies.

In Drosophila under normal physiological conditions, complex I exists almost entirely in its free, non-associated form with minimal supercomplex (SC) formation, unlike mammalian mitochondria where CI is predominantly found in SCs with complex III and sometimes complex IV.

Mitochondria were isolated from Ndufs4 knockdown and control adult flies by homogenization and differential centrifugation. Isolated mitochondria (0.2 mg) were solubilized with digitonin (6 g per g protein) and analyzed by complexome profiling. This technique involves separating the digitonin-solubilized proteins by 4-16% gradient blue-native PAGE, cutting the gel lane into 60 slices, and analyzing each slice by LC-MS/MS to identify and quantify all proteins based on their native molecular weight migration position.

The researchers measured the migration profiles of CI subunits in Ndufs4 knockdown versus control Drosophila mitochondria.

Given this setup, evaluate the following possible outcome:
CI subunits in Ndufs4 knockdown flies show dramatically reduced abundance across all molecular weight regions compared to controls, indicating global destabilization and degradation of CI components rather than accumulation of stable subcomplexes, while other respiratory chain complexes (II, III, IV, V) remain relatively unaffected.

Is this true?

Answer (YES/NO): NO